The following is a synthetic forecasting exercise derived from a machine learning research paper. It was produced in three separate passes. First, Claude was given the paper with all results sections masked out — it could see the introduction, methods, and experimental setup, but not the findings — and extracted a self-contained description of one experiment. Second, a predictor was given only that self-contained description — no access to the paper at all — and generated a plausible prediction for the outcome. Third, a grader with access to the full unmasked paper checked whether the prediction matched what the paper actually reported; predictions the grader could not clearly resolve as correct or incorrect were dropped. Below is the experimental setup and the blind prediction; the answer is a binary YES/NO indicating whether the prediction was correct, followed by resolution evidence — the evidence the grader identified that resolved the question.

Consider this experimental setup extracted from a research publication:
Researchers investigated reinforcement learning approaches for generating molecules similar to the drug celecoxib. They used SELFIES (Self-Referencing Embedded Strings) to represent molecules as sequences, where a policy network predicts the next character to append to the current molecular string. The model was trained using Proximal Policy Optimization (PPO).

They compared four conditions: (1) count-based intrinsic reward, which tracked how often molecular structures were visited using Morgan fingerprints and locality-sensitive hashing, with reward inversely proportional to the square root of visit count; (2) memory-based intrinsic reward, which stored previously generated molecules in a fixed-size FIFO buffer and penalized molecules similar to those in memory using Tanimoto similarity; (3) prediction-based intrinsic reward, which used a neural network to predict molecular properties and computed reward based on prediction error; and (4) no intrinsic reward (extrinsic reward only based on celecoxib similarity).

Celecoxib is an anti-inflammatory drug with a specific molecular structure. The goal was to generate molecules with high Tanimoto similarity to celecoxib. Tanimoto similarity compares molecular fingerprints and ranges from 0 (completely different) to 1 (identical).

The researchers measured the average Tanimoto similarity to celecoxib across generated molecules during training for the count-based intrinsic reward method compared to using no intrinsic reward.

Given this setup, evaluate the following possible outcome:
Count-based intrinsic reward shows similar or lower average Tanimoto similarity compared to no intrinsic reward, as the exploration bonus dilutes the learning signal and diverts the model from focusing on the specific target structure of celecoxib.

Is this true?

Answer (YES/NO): YES